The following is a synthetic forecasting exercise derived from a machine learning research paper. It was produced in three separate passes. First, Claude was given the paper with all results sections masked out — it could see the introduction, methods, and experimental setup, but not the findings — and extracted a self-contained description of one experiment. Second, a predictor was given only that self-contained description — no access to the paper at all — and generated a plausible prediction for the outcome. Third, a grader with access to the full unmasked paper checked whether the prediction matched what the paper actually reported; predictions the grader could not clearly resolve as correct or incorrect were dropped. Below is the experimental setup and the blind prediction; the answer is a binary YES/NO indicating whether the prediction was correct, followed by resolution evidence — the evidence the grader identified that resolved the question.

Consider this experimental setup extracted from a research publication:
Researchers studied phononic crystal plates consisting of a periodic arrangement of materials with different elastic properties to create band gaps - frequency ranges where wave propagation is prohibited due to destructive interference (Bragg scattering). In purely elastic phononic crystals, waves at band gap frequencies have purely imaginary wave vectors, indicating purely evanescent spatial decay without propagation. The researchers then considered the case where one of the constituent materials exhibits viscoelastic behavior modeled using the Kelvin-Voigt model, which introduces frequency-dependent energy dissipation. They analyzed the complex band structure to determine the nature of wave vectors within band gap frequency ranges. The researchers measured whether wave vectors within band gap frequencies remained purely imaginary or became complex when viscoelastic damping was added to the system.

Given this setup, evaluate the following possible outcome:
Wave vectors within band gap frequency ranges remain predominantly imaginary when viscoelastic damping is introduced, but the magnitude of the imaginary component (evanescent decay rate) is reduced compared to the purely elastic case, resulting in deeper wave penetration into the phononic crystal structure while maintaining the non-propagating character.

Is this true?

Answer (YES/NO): NO